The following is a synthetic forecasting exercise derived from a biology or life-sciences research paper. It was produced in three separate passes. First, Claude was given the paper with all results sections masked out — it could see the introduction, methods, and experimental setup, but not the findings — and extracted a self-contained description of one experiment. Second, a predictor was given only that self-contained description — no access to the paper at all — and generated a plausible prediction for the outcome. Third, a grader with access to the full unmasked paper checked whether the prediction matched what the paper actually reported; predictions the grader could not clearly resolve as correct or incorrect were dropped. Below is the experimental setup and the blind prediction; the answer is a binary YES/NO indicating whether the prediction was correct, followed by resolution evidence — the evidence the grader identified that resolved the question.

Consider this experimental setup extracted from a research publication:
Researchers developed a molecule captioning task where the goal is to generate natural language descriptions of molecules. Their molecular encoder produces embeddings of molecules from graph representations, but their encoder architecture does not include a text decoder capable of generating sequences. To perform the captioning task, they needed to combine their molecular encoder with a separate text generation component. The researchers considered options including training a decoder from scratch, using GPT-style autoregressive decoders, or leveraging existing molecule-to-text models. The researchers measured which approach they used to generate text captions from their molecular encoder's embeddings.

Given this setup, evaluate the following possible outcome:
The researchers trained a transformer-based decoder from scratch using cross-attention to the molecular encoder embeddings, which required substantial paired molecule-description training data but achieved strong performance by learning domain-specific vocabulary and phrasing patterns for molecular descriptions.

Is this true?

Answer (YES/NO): NO